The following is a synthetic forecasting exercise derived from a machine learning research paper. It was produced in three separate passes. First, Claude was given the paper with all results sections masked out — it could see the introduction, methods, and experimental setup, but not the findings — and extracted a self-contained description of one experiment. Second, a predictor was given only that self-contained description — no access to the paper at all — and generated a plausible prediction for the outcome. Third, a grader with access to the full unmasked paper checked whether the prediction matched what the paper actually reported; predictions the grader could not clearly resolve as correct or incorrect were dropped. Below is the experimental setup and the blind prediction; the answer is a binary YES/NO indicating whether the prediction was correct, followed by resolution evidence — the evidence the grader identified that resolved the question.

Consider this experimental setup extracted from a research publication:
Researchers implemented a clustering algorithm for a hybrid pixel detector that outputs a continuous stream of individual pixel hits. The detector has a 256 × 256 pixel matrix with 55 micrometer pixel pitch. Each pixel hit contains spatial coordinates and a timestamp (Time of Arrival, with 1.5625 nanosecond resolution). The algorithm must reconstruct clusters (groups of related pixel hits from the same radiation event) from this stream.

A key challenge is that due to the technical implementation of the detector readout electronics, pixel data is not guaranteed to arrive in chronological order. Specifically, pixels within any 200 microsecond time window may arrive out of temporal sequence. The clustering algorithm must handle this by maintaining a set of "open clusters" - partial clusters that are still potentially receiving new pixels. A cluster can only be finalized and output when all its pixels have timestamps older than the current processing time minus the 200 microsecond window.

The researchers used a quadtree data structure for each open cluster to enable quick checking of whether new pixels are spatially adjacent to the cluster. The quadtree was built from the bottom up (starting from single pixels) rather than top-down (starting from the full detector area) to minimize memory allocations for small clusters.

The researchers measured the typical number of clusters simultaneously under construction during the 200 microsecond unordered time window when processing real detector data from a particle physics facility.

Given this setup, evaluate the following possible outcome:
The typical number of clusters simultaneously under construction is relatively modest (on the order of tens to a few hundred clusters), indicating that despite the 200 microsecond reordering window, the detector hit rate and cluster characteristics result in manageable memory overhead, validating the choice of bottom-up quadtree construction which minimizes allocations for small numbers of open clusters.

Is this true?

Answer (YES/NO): NO